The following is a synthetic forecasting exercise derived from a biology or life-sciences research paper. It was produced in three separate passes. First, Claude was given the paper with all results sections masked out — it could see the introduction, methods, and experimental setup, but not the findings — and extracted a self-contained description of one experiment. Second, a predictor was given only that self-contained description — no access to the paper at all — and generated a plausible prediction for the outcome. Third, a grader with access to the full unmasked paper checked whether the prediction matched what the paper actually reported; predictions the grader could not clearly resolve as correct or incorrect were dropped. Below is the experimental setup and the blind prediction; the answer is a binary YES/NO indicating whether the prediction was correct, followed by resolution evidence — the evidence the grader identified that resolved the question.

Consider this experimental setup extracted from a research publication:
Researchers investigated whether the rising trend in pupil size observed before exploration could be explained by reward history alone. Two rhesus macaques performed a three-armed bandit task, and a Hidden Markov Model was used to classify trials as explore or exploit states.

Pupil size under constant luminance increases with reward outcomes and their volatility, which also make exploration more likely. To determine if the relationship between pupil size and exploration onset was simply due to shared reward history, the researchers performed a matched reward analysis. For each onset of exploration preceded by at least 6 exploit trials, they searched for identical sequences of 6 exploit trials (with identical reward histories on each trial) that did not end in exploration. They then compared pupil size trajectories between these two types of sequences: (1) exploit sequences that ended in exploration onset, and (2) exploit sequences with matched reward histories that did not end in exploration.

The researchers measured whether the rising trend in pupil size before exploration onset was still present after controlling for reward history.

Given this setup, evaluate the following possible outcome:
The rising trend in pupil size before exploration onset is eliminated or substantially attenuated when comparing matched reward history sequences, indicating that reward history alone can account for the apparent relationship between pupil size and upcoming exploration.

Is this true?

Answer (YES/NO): NO